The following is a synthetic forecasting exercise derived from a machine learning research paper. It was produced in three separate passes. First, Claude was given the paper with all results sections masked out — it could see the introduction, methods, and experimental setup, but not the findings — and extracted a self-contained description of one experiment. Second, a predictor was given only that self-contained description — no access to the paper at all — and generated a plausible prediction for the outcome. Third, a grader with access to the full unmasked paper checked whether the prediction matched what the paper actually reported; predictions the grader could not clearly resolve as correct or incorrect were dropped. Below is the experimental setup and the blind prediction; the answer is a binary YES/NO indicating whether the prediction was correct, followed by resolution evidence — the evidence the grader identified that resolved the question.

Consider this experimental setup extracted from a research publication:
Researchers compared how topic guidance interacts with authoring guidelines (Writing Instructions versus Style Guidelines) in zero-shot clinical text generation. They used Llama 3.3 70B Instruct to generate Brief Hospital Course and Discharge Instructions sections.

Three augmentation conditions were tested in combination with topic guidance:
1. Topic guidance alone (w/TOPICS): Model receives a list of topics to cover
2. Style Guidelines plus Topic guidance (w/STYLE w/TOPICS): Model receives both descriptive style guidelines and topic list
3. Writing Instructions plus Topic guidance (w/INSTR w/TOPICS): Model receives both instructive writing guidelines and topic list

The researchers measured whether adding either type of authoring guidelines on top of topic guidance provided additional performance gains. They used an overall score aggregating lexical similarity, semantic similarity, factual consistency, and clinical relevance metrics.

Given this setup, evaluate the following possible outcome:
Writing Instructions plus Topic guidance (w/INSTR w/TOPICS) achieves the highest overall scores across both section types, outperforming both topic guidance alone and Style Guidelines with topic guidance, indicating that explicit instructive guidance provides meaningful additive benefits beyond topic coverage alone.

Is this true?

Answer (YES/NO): NO